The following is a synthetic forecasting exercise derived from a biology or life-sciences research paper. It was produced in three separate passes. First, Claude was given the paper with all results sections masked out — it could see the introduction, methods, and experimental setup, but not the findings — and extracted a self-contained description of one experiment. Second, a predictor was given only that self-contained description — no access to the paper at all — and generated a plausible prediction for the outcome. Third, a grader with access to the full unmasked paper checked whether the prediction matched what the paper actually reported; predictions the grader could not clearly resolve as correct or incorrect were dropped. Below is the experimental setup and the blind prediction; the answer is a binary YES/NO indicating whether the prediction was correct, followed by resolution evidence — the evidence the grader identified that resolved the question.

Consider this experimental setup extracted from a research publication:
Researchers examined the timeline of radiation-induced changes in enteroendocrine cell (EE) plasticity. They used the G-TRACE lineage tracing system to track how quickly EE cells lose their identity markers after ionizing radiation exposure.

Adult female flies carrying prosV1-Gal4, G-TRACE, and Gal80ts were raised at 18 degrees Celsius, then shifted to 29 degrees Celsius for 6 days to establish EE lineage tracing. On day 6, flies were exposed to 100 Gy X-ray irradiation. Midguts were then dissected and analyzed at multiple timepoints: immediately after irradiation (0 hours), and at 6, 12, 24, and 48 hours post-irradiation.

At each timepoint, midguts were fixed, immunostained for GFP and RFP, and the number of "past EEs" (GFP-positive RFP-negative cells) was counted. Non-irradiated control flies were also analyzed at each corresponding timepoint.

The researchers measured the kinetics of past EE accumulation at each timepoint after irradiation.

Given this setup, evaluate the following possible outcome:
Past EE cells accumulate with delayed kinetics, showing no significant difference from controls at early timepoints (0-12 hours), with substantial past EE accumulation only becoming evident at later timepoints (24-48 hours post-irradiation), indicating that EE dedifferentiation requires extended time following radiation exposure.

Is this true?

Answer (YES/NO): NO